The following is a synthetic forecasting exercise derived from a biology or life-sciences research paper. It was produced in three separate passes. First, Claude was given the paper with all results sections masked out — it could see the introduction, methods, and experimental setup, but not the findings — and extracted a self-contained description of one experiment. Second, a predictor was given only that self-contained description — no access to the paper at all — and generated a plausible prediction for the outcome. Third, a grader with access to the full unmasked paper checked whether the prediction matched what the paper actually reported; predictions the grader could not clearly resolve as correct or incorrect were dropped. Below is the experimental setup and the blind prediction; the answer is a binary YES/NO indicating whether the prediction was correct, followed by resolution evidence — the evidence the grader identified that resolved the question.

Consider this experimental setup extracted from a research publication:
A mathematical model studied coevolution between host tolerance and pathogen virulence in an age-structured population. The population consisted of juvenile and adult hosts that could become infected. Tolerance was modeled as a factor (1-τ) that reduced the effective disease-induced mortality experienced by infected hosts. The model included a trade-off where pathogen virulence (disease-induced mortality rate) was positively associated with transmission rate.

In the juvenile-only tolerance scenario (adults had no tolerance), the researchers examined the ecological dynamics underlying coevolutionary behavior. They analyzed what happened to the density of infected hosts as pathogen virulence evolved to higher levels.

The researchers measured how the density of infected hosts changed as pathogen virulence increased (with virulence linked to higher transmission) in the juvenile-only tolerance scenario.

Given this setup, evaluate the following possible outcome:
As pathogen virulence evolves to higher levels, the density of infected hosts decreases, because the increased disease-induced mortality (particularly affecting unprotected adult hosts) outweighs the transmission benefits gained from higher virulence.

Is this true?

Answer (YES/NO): YES